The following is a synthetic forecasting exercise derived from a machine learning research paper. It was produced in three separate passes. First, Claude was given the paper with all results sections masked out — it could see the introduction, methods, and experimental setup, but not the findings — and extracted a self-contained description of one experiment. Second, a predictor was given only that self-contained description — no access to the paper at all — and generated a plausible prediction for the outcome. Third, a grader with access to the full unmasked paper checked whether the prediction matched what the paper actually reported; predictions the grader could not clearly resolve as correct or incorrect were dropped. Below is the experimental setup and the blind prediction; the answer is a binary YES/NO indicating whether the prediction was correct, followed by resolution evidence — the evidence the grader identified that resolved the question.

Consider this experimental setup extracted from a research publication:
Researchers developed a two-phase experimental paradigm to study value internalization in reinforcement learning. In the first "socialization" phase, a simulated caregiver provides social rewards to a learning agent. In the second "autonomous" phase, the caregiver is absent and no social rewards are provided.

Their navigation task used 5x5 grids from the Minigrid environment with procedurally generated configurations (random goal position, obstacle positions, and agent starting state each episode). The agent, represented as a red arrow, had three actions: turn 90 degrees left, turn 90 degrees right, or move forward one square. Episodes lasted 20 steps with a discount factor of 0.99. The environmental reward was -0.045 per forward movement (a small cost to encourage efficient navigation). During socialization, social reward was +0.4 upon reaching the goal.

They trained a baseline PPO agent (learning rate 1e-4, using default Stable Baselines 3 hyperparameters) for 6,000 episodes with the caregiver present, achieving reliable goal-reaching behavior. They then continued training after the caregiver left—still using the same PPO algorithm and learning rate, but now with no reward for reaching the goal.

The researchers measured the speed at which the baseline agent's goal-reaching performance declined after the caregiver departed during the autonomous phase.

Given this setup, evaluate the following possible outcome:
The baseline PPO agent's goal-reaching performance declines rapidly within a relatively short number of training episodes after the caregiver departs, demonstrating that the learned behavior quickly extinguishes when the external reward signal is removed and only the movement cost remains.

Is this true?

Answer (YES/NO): YES